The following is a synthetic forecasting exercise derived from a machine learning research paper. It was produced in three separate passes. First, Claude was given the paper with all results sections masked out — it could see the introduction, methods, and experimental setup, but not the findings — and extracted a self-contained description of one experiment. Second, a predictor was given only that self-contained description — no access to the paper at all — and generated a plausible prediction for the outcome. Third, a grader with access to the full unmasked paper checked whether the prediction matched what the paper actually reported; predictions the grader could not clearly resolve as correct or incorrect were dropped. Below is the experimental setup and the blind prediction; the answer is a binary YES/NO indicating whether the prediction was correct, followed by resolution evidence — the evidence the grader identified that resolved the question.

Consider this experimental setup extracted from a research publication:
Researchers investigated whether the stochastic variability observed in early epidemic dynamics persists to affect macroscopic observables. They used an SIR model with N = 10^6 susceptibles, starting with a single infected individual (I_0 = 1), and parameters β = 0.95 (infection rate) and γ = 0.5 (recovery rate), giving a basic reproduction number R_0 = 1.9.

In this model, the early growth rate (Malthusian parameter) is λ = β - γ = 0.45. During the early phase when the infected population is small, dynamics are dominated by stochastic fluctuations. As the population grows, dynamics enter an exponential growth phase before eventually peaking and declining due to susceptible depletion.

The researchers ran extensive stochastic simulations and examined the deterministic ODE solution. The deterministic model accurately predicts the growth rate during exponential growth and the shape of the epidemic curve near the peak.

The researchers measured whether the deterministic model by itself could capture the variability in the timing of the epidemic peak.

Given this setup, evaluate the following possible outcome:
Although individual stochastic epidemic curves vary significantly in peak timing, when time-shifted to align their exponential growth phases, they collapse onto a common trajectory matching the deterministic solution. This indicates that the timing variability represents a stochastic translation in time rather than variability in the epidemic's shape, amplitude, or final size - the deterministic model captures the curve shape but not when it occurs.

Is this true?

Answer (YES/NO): YES